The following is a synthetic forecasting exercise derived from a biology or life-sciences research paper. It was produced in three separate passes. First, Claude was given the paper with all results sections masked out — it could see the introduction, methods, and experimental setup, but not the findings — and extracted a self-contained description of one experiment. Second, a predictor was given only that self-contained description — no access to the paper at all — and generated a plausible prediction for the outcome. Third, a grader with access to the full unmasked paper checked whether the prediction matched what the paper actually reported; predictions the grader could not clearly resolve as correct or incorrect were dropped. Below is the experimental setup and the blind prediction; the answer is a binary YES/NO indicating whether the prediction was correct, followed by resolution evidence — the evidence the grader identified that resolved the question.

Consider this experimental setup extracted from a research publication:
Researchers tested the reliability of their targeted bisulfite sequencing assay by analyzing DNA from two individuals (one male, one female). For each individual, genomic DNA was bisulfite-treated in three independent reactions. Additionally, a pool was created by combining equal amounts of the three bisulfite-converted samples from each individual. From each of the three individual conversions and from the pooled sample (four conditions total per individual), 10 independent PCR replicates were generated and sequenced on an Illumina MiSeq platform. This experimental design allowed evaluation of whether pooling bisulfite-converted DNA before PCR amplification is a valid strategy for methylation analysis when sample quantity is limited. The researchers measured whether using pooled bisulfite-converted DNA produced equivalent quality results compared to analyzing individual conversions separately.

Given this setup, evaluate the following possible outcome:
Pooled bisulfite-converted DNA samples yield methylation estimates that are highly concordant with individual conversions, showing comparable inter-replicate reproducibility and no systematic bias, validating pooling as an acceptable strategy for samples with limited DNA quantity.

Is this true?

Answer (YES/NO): NO